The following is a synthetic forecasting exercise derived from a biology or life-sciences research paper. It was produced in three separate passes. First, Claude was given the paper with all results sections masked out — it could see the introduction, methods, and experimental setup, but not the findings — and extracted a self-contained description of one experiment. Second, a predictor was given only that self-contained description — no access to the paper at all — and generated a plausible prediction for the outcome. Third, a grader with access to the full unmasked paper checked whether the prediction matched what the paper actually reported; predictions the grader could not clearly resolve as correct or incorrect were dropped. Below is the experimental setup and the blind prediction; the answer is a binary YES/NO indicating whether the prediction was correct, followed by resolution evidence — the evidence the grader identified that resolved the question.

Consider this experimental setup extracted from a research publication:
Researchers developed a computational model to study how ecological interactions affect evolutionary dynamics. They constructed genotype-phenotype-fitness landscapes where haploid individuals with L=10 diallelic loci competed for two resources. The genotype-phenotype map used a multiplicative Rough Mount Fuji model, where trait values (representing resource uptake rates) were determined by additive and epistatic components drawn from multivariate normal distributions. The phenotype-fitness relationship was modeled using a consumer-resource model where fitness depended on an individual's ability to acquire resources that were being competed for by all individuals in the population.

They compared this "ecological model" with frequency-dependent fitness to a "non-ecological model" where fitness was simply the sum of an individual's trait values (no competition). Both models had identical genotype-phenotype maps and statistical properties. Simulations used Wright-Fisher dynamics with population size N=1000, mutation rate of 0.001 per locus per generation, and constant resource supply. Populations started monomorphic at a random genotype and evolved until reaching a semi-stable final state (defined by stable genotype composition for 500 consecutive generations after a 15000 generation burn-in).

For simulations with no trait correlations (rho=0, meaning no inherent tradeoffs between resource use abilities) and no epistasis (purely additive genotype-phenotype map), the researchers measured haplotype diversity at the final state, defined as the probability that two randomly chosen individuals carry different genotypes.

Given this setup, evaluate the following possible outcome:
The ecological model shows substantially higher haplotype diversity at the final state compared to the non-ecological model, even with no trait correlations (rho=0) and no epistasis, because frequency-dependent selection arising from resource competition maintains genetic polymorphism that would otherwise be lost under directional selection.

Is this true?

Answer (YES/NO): YES